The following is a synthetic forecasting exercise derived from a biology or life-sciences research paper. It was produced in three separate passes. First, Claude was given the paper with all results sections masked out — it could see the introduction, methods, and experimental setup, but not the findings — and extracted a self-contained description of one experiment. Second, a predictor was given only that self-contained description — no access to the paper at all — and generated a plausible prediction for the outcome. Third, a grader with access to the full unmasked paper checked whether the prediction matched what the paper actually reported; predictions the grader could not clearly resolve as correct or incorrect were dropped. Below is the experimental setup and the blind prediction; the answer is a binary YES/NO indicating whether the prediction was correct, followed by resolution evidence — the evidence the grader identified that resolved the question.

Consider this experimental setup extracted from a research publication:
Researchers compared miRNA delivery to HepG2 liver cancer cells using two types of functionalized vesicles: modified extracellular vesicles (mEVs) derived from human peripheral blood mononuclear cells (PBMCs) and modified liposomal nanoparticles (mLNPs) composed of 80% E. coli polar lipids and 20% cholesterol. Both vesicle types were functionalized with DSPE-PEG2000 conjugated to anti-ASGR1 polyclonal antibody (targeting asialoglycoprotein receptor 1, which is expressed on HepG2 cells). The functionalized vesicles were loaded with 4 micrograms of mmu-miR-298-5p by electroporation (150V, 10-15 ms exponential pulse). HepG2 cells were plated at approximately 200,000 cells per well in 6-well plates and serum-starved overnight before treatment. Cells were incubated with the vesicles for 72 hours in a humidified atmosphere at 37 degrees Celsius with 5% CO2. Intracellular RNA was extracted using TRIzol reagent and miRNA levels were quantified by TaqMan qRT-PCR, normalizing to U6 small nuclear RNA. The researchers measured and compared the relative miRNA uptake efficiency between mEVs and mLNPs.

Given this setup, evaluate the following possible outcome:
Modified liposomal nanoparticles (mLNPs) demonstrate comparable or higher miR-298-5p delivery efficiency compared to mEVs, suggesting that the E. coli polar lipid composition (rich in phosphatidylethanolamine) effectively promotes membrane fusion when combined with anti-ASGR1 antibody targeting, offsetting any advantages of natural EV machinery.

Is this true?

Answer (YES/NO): YES